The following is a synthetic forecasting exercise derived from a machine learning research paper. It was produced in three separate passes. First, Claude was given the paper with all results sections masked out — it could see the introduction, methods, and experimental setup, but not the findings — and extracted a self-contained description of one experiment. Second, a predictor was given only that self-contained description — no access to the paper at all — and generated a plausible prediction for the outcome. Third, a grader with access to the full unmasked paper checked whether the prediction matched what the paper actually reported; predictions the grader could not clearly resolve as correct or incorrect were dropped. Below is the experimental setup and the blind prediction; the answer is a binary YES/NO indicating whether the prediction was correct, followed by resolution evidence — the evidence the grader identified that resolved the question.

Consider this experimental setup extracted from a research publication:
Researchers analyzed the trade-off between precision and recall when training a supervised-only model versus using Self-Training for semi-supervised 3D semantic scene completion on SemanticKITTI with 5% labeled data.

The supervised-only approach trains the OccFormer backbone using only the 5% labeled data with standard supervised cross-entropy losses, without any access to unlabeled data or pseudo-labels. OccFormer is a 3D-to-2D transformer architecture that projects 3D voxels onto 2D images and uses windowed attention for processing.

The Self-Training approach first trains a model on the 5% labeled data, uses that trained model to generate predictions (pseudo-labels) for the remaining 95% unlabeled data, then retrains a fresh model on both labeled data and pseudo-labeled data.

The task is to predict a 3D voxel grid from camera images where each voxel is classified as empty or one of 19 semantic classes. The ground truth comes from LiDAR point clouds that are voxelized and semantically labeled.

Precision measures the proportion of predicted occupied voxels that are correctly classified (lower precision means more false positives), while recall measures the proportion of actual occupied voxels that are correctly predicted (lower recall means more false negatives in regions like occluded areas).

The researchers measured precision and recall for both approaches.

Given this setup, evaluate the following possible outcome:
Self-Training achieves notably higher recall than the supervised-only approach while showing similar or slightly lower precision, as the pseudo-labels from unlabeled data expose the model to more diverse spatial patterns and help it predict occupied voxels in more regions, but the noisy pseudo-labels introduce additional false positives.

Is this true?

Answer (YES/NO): YES